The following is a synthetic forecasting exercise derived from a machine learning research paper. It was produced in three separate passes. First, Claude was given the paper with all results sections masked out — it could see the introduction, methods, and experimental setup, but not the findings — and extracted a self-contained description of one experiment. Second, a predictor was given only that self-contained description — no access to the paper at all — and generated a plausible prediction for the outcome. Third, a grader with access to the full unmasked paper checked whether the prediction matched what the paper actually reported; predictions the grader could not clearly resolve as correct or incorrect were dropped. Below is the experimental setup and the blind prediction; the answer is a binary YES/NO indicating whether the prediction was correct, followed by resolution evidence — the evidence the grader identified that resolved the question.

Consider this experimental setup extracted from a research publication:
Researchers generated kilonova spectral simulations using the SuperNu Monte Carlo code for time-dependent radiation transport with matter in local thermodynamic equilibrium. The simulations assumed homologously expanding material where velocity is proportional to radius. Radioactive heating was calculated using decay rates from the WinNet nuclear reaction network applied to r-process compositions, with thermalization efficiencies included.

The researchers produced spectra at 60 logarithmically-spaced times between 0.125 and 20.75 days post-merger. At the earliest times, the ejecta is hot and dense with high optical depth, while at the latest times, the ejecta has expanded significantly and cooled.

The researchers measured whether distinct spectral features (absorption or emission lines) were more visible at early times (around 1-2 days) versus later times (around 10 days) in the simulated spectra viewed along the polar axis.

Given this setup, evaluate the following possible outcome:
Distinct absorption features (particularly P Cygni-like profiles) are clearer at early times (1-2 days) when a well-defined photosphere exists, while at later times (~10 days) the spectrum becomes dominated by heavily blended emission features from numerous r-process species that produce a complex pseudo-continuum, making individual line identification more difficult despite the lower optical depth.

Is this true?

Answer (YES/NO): NO